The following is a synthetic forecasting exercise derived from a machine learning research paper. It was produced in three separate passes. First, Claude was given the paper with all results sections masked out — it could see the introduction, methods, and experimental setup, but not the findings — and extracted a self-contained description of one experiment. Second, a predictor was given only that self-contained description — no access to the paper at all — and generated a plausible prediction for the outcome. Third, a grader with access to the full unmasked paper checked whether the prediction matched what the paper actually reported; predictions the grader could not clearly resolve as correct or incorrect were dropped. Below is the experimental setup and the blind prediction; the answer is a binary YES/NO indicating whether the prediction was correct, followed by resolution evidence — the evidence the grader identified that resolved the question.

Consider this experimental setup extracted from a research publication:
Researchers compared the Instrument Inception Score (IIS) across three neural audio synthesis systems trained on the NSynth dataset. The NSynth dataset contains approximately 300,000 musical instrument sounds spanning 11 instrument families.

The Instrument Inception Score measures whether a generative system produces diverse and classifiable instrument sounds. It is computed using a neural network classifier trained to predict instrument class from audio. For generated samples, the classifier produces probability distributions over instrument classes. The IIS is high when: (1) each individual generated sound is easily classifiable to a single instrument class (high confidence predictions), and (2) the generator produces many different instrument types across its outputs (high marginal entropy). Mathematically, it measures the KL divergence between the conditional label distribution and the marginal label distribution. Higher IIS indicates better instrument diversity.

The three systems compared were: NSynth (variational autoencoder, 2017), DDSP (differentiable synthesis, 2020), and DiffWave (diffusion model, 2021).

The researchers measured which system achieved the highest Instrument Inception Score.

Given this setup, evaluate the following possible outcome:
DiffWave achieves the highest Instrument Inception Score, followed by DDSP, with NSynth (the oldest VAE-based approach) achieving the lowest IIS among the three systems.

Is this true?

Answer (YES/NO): YES